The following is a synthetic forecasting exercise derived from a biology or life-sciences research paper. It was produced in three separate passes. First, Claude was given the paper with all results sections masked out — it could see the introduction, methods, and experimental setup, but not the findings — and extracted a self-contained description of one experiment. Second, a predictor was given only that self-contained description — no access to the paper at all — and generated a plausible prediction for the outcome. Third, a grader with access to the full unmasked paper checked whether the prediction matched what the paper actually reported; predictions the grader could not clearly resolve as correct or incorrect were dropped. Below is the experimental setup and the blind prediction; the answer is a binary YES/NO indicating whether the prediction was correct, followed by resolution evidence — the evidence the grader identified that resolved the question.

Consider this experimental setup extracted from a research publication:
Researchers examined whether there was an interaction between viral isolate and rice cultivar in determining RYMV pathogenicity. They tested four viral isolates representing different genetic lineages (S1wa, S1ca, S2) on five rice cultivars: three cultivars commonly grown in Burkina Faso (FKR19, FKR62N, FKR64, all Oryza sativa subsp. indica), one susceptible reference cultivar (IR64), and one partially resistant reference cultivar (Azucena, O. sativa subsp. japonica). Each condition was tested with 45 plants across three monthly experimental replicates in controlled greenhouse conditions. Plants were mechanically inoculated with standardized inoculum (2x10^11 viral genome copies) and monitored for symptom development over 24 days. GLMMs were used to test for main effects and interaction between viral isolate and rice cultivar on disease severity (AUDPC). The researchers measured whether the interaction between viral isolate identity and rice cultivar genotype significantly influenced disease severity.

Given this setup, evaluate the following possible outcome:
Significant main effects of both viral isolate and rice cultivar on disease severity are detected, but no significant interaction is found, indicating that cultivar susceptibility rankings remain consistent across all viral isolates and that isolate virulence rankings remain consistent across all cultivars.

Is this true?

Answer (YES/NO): NO